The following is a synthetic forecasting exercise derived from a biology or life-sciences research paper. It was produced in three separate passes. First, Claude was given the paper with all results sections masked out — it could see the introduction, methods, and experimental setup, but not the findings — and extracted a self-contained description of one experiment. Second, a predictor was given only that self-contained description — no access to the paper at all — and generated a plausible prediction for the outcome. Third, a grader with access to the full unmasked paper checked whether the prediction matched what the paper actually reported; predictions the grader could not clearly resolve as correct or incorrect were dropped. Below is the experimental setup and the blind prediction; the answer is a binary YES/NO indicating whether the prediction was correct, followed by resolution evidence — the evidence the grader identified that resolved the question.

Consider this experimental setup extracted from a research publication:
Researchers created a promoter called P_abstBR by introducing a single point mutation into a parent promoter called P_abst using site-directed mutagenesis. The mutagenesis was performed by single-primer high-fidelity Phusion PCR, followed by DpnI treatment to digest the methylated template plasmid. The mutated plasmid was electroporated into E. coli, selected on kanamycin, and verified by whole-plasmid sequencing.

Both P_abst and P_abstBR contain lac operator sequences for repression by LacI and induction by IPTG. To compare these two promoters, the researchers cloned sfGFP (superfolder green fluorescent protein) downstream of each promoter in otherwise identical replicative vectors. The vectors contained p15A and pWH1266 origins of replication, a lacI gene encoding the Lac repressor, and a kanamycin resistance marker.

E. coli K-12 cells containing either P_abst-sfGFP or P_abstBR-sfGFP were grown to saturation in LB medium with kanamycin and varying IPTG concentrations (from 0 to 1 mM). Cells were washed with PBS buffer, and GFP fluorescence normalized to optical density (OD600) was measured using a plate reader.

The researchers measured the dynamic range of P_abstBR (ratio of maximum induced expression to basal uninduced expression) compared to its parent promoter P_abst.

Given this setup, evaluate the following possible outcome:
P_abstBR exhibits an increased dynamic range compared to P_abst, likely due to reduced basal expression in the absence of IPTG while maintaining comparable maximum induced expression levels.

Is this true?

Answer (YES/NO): NO